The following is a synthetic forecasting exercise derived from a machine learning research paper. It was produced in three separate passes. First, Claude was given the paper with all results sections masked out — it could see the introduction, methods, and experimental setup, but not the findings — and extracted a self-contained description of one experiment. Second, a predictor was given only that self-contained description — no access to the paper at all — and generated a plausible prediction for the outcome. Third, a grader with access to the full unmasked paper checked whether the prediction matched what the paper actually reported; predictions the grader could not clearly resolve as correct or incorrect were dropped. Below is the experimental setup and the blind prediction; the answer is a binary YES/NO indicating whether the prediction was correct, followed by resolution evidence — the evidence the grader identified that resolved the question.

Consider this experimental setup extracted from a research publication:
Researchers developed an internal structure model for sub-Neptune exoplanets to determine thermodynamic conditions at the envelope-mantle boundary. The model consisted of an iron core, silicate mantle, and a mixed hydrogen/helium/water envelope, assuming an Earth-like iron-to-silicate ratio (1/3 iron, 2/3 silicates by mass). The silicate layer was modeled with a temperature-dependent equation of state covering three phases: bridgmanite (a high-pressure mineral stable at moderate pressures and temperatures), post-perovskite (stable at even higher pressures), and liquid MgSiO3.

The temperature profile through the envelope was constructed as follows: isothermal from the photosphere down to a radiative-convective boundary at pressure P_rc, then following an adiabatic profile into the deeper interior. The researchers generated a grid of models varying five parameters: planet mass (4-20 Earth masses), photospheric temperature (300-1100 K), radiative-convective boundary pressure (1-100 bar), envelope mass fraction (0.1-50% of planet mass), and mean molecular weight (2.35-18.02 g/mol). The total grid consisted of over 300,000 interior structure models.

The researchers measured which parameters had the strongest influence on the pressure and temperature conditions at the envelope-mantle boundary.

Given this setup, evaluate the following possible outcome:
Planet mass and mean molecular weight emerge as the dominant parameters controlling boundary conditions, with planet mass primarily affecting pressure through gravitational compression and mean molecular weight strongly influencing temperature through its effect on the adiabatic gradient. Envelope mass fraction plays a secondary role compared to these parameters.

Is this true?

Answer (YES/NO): NO